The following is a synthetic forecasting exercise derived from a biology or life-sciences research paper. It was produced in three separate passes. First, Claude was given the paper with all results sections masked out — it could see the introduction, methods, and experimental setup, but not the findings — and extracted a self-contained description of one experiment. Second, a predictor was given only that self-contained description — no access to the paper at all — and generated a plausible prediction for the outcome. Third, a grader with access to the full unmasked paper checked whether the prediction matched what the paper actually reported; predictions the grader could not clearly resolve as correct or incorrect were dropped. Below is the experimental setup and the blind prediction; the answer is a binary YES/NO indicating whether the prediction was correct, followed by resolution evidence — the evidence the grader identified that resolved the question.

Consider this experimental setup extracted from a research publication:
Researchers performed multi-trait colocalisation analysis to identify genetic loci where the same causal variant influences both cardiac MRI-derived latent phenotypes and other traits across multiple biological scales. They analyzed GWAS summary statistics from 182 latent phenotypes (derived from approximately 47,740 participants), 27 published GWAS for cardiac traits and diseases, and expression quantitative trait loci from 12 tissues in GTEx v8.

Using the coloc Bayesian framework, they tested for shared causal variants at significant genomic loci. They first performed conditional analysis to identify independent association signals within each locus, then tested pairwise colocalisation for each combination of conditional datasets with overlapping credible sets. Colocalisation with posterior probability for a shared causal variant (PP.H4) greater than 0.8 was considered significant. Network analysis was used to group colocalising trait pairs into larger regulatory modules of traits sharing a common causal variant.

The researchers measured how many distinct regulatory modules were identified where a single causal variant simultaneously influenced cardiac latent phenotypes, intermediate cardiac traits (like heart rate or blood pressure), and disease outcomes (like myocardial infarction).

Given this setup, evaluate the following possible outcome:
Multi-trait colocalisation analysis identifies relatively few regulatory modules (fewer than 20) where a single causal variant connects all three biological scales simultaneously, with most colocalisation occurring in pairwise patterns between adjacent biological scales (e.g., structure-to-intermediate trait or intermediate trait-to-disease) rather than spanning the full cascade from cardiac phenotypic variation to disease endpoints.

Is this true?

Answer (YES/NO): YES